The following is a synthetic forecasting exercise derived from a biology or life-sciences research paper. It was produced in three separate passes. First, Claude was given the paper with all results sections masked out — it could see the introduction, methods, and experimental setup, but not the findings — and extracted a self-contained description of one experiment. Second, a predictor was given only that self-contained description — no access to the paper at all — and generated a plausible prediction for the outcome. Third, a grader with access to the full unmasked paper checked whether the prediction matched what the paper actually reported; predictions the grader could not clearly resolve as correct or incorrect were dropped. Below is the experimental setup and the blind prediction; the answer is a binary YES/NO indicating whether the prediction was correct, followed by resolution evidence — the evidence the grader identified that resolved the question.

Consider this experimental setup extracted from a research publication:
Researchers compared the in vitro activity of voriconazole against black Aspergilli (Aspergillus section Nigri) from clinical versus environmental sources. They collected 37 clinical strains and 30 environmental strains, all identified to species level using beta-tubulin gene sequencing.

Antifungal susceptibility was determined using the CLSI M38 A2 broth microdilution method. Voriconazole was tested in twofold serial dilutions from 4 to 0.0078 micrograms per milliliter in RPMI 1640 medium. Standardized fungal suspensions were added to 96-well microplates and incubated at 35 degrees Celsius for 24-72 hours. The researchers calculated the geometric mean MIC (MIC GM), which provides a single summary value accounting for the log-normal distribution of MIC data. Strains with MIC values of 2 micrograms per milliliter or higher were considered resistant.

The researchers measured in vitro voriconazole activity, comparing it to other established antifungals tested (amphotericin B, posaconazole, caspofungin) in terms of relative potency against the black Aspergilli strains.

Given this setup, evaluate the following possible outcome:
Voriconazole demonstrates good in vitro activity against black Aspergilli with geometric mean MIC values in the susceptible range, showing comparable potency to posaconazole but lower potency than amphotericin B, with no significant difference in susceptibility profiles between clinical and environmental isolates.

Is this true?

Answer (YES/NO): NO